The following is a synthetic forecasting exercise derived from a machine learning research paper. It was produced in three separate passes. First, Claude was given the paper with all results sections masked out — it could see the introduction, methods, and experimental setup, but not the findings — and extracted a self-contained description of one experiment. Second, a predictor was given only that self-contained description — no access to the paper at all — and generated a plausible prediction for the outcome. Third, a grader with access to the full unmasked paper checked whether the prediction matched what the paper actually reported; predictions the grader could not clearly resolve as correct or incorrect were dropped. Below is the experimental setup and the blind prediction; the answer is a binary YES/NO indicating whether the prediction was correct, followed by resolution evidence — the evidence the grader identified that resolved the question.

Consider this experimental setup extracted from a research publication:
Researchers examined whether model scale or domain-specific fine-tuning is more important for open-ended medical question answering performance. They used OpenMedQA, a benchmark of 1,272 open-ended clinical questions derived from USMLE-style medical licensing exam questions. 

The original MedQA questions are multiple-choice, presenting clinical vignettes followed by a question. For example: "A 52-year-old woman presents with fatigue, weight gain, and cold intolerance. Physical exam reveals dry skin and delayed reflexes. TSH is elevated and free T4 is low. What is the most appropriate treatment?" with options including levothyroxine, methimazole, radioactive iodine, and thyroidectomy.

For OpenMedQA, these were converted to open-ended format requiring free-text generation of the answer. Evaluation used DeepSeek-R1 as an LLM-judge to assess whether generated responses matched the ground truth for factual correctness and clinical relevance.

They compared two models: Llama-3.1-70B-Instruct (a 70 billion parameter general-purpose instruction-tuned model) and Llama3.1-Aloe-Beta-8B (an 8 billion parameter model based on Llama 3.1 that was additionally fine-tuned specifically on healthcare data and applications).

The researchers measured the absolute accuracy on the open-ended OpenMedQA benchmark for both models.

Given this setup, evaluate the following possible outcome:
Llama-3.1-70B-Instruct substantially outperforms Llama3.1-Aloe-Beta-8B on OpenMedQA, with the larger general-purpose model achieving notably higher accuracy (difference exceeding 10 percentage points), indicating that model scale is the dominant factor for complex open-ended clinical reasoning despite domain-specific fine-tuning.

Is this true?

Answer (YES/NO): NO